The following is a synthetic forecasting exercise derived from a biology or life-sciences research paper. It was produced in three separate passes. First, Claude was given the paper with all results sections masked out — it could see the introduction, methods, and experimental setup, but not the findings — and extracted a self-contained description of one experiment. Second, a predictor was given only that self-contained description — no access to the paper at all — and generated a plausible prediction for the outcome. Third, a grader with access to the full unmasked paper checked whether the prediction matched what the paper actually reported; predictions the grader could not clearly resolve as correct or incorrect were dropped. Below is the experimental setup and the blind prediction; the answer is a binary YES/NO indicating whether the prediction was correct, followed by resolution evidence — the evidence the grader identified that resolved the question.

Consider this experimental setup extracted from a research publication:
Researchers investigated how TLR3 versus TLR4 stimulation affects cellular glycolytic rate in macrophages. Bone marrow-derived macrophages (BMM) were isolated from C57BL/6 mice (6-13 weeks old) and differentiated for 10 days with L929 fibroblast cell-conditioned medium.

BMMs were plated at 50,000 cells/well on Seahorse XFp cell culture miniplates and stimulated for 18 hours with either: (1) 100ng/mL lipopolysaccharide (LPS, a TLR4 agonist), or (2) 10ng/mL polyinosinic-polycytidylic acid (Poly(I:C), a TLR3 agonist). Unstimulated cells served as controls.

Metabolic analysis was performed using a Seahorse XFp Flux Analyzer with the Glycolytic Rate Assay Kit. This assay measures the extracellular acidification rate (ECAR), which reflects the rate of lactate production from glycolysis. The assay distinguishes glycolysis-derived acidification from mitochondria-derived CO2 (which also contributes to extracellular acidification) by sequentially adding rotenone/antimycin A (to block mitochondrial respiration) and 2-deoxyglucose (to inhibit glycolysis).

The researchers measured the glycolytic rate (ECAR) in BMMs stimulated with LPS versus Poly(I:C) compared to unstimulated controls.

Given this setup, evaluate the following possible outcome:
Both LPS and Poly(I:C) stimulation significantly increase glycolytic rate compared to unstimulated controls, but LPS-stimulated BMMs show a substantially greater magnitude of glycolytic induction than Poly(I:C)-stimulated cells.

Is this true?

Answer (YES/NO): YES